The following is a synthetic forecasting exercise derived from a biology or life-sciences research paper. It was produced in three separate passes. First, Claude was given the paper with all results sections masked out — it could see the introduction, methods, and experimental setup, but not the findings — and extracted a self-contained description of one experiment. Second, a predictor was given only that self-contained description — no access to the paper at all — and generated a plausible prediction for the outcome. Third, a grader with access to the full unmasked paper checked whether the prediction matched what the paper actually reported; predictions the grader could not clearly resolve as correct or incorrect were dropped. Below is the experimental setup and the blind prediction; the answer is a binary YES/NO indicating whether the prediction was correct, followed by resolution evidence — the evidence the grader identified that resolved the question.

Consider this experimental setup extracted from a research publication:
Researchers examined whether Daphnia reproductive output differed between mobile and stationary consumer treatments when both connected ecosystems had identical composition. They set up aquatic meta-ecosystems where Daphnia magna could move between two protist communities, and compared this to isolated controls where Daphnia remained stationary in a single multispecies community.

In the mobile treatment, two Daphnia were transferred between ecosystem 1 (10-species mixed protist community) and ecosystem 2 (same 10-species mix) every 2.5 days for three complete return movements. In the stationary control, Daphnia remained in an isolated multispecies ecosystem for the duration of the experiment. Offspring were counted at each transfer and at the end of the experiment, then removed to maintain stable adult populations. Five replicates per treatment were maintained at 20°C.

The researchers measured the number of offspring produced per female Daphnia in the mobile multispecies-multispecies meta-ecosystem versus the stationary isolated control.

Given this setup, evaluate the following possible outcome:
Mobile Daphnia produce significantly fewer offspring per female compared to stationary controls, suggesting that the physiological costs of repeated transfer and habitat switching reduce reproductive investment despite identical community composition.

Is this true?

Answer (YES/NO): NO